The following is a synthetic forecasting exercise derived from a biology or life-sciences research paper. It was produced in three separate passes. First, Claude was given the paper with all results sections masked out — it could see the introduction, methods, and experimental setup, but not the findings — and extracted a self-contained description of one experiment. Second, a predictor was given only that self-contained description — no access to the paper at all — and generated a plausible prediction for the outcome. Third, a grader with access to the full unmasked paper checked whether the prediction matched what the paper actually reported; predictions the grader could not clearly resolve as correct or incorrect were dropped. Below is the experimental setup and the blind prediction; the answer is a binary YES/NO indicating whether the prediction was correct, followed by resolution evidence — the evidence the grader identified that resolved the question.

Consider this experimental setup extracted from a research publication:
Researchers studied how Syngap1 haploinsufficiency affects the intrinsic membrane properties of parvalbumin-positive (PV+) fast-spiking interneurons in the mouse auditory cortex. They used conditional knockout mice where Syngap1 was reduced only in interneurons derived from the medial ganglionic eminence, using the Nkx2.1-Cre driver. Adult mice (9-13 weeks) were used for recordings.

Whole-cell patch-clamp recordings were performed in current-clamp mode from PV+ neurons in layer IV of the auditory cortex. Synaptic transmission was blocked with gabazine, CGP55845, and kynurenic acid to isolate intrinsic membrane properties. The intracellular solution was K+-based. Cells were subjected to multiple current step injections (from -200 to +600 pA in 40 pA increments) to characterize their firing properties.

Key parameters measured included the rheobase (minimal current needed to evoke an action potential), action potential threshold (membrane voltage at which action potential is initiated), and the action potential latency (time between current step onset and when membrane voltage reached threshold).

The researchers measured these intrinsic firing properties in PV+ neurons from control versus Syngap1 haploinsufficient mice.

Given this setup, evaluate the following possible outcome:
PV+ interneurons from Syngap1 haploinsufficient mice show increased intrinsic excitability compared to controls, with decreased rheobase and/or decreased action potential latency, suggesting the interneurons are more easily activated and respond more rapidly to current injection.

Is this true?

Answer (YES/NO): NO